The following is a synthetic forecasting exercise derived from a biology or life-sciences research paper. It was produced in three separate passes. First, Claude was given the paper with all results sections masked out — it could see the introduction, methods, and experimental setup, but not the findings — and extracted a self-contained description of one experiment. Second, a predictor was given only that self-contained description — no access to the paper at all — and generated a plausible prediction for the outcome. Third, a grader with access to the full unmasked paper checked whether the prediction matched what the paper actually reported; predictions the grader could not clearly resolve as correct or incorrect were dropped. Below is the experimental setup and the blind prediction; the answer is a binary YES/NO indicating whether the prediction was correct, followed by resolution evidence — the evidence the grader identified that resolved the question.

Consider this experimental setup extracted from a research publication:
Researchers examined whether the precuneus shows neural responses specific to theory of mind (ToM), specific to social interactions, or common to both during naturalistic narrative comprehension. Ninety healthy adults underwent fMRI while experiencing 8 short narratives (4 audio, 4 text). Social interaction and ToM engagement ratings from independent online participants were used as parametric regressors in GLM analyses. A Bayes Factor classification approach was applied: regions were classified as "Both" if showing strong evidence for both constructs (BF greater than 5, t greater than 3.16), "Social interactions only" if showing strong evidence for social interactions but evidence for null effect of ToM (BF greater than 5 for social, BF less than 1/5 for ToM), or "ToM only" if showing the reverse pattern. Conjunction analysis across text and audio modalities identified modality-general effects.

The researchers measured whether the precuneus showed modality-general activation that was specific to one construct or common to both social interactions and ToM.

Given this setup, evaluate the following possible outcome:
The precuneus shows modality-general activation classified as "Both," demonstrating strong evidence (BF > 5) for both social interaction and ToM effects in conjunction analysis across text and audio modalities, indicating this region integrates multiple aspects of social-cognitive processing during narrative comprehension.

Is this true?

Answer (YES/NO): YES